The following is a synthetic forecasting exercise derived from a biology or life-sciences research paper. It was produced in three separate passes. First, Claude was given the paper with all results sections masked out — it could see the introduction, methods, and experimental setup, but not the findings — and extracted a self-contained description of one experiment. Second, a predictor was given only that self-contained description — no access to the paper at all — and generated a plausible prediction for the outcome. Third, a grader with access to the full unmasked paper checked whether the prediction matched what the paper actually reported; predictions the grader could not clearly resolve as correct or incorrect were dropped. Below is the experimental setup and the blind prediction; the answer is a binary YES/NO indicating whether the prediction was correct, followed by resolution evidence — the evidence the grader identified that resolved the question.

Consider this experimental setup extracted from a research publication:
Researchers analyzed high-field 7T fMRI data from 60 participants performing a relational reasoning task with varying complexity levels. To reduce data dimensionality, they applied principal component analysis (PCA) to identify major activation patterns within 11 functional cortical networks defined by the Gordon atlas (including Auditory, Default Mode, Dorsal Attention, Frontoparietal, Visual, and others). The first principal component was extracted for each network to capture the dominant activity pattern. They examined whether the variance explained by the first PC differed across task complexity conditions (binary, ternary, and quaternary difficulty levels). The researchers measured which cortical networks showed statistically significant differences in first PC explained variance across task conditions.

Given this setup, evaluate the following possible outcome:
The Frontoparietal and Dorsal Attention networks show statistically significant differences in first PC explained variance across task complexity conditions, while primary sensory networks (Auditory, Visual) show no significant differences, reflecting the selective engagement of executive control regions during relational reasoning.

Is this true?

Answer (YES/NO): NO